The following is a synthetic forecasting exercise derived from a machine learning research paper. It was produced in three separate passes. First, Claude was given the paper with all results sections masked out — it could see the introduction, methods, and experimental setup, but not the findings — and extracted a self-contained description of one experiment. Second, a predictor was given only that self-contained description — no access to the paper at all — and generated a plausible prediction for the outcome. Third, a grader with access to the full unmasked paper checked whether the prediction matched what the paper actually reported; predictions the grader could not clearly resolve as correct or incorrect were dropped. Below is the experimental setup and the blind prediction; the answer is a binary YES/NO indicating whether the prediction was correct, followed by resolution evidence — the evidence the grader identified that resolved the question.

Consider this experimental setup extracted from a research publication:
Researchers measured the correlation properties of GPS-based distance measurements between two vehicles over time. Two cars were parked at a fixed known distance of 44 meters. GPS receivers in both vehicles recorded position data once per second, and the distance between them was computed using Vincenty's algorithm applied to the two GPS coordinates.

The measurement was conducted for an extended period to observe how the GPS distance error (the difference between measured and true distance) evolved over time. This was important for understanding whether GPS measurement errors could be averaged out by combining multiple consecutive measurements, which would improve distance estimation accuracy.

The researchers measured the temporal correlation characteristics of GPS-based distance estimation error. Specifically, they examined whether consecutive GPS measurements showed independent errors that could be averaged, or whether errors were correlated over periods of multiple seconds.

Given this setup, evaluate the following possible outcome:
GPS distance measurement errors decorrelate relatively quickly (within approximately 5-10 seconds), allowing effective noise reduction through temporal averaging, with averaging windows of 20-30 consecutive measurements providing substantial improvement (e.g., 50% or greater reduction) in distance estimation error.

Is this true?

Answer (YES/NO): NO